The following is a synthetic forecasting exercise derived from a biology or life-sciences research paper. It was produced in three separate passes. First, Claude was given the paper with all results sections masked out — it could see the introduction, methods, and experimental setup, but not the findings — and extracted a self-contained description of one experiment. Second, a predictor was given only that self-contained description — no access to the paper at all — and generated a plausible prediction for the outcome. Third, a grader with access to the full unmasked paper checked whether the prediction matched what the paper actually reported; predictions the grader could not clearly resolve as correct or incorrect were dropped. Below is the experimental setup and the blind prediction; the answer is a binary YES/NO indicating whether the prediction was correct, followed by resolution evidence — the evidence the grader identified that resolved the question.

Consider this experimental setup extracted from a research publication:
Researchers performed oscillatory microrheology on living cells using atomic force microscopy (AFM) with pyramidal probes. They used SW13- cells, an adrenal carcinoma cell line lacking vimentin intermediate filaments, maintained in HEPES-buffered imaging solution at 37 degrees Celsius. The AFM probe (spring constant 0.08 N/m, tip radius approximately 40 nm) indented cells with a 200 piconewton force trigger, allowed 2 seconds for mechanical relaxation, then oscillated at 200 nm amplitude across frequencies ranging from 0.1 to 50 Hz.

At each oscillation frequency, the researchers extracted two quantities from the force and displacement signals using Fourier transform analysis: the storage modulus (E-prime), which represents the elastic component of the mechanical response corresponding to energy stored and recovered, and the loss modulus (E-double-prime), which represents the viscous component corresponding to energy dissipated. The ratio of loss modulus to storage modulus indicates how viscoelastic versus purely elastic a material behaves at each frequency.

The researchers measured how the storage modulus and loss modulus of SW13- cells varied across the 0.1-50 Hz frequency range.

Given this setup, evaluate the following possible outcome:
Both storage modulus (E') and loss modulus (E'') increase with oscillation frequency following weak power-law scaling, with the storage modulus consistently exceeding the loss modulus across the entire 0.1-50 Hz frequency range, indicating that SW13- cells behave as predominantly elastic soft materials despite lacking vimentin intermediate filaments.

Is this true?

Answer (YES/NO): NO